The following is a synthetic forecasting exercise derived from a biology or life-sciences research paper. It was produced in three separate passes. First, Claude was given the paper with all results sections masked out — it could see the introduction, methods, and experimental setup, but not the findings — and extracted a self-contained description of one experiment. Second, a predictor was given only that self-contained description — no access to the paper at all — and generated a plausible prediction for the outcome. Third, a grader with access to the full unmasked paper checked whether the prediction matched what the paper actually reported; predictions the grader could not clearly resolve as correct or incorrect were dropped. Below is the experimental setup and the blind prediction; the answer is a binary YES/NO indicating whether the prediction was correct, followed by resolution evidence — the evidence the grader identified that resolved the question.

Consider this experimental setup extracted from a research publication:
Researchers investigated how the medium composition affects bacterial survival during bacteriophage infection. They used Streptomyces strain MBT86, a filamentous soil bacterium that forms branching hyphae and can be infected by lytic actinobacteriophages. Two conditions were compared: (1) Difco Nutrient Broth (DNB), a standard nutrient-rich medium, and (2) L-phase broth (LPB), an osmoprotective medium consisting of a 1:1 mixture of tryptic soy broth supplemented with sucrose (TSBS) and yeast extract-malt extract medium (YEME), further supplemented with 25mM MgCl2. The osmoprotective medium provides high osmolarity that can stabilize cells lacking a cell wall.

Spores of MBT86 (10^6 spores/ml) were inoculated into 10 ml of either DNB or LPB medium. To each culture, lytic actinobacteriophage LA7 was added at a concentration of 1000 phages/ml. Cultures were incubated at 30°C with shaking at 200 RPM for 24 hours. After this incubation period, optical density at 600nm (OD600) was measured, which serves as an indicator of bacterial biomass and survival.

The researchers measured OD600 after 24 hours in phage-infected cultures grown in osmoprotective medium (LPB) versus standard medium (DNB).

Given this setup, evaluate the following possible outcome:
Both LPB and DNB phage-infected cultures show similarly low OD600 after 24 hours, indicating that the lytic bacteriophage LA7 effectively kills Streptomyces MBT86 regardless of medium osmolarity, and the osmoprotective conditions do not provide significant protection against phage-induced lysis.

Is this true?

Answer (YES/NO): NO